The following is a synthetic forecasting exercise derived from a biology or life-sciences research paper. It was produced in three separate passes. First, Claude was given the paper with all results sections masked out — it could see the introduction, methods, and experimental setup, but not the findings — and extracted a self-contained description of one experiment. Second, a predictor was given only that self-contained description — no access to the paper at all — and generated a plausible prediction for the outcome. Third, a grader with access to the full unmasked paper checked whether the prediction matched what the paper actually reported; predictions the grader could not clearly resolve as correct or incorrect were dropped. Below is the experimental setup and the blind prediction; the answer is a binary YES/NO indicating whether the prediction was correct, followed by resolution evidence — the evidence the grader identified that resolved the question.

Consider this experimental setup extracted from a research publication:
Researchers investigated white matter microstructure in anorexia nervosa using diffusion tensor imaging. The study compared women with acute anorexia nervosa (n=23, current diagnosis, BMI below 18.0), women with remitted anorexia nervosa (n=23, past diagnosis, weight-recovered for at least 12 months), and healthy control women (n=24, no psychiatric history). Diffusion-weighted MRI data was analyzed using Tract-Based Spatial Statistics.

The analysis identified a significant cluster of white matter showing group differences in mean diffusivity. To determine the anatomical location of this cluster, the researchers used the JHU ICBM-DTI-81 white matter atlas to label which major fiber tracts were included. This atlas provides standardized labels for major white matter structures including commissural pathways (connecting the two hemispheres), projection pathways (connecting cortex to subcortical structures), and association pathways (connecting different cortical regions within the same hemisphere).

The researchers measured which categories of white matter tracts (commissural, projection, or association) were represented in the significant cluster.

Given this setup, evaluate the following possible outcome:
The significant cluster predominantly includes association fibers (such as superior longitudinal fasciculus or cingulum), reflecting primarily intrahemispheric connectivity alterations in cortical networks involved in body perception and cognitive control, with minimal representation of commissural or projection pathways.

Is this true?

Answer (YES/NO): NO